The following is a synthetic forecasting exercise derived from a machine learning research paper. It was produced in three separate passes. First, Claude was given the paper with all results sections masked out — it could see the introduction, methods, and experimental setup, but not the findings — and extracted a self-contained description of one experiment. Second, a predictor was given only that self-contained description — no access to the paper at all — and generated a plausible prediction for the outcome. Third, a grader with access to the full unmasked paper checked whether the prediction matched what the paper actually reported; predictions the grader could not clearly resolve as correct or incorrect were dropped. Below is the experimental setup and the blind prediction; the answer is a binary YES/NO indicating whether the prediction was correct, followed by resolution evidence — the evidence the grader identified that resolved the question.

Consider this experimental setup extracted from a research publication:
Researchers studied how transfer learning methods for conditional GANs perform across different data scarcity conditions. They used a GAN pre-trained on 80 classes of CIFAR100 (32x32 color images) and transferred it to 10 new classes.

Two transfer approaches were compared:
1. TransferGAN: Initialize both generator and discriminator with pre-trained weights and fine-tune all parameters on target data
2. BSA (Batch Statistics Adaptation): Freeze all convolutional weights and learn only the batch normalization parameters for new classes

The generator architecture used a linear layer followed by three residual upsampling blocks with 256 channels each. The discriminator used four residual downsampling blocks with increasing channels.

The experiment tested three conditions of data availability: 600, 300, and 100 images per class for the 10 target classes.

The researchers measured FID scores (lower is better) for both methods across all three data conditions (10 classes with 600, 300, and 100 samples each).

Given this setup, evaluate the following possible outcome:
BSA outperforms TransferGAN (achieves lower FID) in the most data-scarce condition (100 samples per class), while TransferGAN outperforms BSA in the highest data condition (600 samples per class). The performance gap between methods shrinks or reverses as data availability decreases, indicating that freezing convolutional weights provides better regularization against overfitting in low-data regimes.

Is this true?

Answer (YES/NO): YES